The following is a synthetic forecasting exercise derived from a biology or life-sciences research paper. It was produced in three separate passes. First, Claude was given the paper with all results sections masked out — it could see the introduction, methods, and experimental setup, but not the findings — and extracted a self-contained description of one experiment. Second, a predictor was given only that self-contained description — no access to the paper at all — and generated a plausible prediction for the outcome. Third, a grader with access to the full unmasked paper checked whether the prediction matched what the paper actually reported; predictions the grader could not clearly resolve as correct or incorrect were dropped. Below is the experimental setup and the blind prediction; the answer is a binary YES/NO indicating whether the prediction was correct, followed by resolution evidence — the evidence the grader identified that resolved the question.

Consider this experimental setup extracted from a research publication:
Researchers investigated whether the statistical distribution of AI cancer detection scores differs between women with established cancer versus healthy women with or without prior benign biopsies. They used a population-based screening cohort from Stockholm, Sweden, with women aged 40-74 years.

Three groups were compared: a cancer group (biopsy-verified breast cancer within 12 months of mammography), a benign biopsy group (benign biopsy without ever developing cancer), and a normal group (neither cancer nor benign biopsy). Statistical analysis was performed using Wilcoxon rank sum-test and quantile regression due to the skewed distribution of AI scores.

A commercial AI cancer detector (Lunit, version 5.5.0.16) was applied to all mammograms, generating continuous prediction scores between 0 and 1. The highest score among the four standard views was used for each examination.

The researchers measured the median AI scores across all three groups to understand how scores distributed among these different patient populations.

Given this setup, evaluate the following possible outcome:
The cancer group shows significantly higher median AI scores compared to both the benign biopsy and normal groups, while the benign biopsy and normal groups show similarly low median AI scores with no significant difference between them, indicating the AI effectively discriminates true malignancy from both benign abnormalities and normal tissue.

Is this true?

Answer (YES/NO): NO